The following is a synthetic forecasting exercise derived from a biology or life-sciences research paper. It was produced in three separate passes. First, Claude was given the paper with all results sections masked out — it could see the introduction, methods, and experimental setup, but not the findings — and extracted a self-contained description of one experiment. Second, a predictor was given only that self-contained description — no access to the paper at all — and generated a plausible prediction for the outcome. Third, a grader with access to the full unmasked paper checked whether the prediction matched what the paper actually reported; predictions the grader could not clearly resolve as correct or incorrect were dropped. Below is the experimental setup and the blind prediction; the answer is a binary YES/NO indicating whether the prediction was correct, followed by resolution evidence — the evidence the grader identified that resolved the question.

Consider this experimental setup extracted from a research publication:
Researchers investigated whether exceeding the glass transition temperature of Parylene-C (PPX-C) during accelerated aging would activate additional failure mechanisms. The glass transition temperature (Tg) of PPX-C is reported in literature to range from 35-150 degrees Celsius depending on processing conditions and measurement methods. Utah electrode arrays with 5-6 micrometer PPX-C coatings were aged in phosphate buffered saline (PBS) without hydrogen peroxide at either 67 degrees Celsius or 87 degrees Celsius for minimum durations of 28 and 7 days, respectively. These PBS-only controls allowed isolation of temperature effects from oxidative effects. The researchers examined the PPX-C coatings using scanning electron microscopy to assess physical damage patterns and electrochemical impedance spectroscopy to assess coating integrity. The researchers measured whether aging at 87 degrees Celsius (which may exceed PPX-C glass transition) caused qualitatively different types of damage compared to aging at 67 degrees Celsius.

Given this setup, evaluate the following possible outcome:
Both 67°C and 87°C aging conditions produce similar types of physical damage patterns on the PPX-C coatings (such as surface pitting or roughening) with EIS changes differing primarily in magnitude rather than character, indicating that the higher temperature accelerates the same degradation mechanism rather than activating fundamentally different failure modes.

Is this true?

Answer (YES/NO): NO